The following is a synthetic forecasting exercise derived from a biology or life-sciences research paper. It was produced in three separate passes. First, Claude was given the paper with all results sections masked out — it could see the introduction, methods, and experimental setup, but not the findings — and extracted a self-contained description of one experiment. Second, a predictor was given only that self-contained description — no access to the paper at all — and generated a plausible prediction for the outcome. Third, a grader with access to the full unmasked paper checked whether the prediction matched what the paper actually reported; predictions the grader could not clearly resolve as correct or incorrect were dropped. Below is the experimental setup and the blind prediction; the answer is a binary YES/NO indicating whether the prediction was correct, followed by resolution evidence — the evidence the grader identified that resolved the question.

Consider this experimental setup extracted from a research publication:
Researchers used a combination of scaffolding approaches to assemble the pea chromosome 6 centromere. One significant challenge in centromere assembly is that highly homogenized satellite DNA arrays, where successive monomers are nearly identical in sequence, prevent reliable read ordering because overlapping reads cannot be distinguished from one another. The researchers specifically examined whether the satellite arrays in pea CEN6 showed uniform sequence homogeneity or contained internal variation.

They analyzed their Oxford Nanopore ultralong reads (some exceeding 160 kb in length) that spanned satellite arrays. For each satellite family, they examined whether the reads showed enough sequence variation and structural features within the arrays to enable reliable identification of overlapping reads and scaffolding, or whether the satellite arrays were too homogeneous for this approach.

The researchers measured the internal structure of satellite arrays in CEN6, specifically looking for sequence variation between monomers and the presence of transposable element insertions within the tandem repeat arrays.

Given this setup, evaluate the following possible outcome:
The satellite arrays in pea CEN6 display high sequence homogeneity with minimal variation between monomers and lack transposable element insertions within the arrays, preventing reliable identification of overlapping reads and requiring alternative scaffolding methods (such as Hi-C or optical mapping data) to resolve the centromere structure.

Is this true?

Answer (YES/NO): NO